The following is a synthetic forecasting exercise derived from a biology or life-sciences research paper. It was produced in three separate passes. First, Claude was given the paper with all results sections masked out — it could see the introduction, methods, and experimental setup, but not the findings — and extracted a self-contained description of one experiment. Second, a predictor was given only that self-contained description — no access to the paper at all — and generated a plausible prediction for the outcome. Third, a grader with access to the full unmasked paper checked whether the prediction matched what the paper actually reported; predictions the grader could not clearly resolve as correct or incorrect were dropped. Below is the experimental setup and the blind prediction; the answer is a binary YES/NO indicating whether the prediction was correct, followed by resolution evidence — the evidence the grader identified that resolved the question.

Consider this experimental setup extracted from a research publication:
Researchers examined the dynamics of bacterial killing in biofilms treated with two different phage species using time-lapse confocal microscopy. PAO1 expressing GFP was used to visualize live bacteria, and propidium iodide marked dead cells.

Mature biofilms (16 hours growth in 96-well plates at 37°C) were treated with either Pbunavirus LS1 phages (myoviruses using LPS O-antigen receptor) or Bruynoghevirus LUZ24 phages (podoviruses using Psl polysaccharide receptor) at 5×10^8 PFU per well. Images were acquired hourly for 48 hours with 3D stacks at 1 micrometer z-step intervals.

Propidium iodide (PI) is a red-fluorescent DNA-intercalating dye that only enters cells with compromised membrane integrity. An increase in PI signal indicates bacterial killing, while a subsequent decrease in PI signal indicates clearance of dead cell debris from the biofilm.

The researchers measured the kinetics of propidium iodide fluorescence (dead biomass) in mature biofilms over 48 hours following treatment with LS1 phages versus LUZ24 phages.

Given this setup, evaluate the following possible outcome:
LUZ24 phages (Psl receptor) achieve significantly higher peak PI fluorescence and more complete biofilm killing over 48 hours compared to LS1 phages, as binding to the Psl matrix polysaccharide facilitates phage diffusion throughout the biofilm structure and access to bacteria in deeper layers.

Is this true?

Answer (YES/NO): NO